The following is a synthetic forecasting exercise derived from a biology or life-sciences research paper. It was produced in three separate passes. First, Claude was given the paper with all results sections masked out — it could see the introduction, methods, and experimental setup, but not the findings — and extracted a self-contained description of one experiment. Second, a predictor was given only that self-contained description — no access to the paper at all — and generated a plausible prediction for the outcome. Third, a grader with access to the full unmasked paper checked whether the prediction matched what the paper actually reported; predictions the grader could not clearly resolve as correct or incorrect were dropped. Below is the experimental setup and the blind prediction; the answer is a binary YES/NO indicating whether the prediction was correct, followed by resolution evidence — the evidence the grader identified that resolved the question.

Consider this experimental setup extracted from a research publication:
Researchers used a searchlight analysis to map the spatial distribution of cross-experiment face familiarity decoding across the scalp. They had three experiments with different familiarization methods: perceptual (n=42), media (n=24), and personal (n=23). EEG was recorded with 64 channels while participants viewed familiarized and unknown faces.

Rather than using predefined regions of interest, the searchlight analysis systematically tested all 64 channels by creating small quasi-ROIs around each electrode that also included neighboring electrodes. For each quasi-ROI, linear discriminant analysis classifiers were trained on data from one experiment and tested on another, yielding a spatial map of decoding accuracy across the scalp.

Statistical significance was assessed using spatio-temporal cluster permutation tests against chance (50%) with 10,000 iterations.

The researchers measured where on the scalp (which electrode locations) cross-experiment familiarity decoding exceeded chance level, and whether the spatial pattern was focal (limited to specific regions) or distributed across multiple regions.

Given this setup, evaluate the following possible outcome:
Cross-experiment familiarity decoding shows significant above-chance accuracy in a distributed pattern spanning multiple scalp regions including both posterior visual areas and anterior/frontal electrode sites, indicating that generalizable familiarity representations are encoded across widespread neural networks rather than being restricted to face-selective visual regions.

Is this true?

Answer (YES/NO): NO